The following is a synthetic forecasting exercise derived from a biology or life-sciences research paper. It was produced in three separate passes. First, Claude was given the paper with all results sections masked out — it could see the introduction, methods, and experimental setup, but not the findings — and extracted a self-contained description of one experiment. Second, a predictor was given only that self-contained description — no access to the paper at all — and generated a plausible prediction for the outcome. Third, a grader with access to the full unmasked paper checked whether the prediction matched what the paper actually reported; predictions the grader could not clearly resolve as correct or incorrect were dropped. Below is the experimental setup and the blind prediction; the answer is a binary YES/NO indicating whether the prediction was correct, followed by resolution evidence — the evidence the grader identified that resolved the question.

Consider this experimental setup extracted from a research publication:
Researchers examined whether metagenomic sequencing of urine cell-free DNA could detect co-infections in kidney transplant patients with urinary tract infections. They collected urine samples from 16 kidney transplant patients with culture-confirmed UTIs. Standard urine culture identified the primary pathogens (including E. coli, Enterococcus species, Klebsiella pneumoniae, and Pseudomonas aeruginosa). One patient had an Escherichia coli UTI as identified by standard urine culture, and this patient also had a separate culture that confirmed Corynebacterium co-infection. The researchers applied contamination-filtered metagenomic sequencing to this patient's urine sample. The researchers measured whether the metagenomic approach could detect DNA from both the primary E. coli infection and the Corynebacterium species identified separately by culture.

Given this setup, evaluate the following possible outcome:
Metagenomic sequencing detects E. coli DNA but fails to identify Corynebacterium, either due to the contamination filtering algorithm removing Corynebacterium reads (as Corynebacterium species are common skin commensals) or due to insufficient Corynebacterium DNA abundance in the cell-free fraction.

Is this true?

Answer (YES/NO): NO